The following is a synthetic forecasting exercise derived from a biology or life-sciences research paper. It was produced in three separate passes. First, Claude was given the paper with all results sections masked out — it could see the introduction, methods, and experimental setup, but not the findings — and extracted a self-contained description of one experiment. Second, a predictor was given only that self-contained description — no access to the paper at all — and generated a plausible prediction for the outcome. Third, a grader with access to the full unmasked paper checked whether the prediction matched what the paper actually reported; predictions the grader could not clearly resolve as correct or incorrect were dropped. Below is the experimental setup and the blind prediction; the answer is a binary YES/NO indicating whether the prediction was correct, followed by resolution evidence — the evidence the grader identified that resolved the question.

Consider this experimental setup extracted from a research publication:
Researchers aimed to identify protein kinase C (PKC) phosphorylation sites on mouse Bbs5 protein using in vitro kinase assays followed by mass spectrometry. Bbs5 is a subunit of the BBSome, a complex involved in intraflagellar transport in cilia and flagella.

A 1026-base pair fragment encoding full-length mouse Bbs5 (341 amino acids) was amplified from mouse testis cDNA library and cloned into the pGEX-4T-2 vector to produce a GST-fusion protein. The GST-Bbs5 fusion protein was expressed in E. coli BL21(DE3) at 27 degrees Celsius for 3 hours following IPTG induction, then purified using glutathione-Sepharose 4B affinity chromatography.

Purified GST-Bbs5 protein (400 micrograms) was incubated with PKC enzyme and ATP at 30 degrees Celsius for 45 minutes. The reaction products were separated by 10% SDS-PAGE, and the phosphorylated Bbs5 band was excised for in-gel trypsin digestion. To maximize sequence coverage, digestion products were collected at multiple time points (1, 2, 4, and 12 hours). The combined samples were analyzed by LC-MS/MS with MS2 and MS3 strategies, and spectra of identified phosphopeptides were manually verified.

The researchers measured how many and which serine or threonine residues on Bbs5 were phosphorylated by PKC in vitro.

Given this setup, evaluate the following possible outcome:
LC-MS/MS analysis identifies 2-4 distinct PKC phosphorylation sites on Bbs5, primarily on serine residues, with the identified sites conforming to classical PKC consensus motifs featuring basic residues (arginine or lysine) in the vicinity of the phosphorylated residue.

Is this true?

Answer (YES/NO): YES